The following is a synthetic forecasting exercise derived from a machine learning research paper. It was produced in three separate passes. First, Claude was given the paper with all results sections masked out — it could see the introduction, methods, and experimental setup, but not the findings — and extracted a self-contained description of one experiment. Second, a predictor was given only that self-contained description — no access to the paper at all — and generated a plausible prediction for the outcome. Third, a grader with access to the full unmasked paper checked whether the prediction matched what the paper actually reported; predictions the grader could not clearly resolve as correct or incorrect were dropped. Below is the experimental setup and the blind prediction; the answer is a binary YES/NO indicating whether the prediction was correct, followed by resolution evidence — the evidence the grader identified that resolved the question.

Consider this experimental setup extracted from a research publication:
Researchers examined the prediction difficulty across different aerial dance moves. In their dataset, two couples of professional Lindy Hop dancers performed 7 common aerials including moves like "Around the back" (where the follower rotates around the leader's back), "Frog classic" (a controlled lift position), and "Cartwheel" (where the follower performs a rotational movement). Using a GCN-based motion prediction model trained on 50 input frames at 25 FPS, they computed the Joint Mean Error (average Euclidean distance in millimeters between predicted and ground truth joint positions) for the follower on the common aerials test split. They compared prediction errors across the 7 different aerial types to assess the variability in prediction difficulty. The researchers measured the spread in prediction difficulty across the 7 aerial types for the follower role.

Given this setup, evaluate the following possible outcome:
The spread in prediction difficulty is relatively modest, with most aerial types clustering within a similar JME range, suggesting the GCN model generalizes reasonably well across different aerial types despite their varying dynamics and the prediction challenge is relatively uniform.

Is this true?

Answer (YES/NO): NO